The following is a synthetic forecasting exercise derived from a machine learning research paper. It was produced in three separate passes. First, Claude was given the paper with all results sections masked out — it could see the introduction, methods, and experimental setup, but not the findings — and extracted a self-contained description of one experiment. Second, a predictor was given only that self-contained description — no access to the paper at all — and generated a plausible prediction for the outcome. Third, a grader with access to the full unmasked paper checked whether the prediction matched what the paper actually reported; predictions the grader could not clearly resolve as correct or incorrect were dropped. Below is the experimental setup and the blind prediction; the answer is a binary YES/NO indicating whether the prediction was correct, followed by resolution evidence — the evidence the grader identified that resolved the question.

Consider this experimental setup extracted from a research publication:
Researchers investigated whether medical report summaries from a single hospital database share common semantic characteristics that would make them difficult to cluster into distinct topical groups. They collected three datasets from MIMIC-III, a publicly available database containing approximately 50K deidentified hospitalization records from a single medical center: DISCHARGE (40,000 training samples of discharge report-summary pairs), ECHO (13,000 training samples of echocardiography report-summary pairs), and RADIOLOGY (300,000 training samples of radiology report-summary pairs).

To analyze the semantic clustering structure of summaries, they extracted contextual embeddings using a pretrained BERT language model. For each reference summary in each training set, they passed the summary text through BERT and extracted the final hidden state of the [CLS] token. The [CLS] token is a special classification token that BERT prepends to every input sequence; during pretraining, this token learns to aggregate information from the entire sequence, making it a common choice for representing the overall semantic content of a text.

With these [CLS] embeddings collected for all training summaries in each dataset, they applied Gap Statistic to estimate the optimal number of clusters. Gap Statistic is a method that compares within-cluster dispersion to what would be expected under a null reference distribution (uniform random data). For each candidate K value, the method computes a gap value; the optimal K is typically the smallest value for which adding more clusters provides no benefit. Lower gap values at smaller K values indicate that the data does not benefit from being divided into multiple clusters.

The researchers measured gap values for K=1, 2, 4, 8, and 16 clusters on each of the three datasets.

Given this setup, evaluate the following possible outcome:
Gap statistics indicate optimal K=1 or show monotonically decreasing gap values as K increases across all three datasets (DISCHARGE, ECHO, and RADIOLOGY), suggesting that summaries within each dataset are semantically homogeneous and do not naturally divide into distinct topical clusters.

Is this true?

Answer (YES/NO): YES